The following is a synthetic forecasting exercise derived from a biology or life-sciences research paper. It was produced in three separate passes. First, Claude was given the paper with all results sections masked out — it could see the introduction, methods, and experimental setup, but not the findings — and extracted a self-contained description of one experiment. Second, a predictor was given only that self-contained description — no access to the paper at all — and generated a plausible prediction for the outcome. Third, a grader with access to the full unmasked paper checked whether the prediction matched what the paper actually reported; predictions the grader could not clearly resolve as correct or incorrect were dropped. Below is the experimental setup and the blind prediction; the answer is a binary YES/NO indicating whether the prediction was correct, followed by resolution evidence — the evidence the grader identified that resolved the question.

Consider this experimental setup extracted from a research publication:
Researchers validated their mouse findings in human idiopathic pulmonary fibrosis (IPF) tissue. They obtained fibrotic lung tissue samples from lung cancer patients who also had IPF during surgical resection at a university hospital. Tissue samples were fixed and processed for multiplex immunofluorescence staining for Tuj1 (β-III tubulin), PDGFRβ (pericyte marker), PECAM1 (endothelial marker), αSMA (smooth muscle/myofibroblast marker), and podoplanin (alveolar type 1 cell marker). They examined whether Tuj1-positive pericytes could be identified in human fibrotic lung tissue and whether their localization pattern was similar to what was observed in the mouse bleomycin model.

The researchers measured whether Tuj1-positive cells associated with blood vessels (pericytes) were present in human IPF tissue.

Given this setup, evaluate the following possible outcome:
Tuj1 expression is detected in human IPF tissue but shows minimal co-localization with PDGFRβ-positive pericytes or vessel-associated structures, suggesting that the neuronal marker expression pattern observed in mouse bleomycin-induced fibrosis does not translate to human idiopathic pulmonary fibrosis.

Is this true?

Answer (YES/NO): NO